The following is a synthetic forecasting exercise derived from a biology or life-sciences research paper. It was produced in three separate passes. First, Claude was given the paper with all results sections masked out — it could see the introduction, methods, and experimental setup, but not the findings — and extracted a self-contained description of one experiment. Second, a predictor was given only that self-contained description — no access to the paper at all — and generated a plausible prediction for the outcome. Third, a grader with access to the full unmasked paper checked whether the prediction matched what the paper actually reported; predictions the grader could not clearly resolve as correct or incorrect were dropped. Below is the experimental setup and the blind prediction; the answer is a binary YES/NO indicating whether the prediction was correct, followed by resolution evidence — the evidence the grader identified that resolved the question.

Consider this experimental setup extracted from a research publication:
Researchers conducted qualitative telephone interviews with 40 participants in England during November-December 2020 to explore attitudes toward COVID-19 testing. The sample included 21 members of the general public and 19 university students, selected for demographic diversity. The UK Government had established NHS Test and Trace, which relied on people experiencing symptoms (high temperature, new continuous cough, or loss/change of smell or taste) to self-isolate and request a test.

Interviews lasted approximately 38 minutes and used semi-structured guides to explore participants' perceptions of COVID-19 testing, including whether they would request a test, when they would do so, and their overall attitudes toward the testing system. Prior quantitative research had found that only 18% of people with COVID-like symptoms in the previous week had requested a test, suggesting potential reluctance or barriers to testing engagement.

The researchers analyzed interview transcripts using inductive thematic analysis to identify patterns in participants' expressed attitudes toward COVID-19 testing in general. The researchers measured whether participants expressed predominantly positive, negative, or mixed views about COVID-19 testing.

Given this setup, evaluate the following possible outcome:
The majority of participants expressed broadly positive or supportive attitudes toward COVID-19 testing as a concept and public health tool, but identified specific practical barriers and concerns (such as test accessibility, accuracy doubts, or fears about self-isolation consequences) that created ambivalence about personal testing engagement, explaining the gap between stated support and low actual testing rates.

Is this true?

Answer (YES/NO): NO